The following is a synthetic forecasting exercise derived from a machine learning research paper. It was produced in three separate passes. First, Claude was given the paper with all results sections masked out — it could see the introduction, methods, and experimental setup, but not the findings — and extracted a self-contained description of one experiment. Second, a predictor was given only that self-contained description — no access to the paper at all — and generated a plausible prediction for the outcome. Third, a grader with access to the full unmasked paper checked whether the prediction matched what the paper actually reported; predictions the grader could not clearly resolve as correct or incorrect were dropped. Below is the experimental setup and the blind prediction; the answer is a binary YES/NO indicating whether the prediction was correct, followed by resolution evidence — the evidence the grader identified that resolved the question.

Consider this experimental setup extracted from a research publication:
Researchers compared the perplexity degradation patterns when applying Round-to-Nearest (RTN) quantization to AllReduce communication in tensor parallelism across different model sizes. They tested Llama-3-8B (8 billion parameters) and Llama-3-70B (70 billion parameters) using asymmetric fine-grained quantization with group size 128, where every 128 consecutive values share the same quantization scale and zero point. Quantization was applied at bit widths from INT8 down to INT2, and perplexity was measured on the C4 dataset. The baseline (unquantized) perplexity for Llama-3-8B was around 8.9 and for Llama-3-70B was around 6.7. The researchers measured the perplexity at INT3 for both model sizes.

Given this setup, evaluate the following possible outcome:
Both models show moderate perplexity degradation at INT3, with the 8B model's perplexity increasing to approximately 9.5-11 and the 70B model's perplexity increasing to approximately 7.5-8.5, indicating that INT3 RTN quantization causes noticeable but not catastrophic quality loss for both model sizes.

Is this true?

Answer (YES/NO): NO